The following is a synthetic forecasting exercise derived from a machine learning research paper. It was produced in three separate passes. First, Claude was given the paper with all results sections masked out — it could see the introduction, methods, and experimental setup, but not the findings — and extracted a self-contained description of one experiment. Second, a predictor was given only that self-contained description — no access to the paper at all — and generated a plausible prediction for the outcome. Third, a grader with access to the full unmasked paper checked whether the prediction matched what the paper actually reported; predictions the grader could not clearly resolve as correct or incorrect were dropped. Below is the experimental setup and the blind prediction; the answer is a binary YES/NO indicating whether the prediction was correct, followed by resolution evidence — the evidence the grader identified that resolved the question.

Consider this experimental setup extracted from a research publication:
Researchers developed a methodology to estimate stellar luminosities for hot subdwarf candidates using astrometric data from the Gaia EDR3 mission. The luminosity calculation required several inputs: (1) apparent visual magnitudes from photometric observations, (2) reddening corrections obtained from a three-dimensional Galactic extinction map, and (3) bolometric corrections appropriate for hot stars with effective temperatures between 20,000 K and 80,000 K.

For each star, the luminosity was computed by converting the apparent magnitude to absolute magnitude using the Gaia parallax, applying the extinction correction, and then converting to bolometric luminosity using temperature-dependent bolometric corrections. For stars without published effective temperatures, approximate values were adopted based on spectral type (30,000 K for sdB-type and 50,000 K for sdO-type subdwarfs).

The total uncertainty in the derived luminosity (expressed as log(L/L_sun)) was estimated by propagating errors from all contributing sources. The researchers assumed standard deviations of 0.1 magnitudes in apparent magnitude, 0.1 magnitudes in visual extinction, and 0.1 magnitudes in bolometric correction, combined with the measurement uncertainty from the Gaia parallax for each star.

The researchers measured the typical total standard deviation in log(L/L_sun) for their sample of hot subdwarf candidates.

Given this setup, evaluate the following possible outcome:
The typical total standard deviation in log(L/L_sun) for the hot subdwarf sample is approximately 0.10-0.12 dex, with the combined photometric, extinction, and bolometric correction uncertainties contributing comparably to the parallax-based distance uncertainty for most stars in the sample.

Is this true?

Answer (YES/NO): YES